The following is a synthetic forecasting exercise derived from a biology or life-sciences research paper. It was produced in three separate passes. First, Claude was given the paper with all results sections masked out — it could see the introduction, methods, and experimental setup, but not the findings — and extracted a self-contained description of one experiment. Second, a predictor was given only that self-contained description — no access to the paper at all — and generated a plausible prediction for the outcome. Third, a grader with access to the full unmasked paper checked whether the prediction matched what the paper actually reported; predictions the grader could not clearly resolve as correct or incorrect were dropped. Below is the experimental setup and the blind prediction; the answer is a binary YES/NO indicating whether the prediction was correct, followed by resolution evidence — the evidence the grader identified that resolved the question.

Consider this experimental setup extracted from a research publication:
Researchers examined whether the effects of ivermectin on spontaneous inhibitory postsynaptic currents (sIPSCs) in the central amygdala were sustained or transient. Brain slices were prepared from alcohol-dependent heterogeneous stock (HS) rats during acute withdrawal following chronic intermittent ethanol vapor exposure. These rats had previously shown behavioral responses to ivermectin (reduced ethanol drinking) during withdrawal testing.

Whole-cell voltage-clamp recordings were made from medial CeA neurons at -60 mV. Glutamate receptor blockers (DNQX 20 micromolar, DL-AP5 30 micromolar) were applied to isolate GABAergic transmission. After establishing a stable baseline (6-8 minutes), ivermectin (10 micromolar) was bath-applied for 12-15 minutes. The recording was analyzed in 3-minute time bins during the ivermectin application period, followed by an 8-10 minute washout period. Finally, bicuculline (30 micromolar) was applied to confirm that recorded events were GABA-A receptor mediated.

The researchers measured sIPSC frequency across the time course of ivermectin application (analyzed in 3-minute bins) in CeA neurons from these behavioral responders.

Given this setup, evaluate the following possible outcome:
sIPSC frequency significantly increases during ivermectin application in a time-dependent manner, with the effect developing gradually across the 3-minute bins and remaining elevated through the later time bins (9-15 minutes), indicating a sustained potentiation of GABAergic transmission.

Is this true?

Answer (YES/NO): YES